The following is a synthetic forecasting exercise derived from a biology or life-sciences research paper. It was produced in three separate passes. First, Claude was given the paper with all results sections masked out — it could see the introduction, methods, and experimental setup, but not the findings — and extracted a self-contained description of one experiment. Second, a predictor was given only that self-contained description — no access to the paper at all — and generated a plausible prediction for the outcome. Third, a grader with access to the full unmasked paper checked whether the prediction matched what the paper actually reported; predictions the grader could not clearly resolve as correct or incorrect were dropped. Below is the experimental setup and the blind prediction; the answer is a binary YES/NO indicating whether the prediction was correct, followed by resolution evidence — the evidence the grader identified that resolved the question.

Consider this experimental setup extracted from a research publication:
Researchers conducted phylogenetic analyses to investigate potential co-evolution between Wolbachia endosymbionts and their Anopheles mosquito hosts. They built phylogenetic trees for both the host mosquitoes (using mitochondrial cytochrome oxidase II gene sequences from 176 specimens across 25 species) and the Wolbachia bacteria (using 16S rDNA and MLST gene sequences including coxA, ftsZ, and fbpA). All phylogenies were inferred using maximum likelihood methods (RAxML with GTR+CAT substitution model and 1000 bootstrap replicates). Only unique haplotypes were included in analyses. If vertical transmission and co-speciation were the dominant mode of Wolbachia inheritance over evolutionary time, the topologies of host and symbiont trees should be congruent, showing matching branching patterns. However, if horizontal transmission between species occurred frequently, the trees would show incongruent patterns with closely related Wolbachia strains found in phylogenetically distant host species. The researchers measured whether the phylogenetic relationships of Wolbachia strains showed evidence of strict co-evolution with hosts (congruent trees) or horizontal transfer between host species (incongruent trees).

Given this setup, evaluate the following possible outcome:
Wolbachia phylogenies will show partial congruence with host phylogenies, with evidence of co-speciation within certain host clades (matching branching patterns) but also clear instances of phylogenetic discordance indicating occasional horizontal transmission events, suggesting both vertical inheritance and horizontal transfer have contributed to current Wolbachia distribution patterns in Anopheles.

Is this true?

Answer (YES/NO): YES